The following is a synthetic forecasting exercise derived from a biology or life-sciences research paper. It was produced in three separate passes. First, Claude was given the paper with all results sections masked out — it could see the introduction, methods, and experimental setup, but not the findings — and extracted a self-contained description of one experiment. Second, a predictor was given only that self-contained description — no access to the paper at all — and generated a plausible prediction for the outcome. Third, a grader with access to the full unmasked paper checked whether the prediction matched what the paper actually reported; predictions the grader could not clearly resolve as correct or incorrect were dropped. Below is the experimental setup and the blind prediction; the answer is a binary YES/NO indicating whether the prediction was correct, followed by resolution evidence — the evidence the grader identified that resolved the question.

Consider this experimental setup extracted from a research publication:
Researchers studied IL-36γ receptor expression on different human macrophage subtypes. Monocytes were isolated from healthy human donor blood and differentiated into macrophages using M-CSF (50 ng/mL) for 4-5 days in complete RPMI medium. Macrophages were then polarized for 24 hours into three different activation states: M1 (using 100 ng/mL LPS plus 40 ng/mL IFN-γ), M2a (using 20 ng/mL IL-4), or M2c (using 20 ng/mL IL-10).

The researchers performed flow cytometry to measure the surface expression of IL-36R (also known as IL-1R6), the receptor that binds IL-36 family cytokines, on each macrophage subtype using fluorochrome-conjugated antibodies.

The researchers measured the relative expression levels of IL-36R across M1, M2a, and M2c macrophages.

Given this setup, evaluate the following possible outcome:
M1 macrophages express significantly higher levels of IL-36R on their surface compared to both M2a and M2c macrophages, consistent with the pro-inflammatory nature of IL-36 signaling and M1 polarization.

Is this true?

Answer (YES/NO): NO